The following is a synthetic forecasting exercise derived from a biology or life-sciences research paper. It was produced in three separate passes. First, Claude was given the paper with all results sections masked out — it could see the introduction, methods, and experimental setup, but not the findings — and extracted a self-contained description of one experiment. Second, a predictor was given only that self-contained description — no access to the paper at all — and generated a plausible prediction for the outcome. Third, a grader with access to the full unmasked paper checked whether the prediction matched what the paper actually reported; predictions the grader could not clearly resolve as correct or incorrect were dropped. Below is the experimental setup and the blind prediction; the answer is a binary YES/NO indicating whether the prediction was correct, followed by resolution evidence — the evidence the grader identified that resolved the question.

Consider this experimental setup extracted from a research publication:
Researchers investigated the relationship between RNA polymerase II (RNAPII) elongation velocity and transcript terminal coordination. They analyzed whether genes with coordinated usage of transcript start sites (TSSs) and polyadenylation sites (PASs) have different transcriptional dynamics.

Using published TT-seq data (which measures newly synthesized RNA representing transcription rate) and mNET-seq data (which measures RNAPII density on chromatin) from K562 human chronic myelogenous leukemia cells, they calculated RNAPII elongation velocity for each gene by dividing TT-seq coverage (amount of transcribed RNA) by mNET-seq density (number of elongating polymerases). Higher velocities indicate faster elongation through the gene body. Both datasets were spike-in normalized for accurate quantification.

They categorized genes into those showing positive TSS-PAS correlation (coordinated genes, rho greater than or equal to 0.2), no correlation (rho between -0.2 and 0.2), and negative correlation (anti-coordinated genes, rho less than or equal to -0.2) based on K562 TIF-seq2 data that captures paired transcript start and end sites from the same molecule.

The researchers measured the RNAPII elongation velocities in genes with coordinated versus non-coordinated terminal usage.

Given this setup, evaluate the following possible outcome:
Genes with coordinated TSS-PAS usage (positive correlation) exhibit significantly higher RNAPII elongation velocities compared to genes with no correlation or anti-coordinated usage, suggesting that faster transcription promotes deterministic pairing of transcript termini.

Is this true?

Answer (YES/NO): YES